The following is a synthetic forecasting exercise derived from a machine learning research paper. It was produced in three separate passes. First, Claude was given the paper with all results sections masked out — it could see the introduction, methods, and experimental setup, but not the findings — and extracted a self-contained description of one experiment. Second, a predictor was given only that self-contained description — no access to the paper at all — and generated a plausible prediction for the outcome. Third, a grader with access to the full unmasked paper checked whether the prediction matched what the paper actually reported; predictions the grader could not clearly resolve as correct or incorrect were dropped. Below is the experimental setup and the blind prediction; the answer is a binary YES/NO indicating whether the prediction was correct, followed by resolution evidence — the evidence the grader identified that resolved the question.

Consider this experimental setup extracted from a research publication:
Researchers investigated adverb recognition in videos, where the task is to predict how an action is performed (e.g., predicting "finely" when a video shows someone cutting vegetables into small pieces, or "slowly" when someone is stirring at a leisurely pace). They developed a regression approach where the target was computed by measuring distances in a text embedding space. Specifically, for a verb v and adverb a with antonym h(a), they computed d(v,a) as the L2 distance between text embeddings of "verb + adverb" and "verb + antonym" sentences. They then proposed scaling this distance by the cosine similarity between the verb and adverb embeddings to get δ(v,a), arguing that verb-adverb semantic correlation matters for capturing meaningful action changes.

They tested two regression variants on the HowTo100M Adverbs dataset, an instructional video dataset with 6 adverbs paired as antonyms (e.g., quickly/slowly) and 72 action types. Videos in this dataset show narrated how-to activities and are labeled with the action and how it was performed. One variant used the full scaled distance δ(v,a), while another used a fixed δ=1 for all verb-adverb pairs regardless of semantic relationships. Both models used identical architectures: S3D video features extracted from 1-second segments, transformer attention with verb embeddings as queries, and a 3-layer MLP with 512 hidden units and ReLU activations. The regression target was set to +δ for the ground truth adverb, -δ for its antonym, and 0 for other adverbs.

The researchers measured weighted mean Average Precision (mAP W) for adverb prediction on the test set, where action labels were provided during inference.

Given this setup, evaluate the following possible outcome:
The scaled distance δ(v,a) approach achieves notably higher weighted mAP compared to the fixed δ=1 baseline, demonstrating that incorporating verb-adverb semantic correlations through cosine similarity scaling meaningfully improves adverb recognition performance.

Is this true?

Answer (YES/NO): YES